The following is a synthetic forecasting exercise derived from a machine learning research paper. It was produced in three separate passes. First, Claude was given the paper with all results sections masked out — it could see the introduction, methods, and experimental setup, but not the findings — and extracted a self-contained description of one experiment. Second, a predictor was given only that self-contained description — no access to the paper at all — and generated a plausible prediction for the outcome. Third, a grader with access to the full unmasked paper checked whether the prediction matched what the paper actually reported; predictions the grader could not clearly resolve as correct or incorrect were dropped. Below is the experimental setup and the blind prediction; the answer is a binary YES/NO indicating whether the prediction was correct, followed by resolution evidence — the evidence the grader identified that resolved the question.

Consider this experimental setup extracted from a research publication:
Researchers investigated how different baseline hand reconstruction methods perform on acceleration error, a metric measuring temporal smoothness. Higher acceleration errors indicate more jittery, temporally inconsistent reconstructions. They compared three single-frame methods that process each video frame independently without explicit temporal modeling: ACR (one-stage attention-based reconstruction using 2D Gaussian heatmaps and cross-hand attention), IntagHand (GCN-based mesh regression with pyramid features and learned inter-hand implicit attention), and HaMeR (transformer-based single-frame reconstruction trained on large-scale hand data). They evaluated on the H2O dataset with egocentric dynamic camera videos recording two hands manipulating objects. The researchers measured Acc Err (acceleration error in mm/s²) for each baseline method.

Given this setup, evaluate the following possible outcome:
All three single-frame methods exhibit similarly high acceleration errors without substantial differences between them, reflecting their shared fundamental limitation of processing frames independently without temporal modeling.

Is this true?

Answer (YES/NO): NO